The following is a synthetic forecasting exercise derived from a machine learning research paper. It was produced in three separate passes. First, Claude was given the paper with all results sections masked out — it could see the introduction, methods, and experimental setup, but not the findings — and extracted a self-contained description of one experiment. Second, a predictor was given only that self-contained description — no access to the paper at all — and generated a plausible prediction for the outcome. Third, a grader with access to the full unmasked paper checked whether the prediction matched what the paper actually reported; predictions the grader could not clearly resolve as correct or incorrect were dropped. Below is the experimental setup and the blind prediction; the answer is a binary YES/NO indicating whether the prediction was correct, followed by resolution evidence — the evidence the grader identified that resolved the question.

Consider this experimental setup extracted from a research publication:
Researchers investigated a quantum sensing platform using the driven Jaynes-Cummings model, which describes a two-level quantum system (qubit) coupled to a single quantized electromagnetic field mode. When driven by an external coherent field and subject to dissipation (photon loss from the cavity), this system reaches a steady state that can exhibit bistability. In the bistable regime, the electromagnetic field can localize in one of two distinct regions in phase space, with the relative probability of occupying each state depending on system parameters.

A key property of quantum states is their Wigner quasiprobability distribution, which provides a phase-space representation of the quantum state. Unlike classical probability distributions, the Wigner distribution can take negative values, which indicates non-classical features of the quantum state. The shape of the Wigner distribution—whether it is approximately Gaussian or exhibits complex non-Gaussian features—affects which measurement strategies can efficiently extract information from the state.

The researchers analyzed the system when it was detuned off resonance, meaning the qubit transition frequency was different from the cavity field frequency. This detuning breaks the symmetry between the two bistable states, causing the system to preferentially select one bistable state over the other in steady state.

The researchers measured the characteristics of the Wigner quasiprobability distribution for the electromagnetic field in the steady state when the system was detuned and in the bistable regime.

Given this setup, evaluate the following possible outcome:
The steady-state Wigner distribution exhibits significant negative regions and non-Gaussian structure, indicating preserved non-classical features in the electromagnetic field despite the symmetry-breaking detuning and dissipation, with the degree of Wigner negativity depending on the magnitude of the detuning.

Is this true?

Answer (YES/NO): NO